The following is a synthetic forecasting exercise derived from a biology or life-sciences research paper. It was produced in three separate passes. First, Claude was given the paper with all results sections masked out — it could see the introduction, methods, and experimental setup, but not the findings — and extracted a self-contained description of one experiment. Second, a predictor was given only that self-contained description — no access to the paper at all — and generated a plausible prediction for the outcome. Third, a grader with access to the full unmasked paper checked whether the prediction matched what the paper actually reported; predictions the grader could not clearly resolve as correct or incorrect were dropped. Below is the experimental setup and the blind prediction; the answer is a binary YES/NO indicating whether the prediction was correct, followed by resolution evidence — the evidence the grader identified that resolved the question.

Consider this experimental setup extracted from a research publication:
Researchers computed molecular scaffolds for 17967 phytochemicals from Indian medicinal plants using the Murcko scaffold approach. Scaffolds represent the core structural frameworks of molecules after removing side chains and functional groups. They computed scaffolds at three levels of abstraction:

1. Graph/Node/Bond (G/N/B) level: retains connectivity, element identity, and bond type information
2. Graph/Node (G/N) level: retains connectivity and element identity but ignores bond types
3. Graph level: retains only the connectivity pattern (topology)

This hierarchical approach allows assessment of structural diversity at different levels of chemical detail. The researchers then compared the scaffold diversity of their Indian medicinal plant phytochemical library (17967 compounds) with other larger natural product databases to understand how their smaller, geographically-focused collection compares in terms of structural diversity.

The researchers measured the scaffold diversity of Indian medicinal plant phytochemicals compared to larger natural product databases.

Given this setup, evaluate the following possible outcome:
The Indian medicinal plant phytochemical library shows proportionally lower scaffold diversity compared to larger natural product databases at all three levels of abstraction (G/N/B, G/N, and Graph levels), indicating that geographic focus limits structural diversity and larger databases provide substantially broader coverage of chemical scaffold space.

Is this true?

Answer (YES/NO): NO